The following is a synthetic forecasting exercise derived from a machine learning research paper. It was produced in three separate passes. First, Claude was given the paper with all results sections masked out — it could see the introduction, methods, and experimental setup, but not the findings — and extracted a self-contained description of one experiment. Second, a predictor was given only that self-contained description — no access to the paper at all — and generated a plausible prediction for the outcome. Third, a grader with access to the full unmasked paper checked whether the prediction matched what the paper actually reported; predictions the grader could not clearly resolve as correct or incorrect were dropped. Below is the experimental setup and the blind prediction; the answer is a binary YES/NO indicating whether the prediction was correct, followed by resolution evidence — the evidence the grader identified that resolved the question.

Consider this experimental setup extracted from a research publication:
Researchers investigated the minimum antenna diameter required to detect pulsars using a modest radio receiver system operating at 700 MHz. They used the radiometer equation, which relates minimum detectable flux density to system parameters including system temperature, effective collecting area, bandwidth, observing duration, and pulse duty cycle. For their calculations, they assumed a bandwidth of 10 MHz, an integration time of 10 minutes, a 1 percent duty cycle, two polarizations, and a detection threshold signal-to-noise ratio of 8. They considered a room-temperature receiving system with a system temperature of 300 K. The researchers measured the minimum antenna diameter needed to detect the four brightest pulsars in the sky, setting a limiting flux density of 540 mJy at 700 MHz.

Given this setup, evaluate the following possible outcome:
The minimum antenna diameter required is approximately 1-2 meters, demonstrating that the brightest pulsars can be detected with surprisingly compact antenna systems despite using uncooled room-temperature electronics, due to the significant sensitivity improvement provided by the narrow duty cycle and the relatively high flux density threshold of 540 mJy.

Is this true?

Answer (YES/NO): NO